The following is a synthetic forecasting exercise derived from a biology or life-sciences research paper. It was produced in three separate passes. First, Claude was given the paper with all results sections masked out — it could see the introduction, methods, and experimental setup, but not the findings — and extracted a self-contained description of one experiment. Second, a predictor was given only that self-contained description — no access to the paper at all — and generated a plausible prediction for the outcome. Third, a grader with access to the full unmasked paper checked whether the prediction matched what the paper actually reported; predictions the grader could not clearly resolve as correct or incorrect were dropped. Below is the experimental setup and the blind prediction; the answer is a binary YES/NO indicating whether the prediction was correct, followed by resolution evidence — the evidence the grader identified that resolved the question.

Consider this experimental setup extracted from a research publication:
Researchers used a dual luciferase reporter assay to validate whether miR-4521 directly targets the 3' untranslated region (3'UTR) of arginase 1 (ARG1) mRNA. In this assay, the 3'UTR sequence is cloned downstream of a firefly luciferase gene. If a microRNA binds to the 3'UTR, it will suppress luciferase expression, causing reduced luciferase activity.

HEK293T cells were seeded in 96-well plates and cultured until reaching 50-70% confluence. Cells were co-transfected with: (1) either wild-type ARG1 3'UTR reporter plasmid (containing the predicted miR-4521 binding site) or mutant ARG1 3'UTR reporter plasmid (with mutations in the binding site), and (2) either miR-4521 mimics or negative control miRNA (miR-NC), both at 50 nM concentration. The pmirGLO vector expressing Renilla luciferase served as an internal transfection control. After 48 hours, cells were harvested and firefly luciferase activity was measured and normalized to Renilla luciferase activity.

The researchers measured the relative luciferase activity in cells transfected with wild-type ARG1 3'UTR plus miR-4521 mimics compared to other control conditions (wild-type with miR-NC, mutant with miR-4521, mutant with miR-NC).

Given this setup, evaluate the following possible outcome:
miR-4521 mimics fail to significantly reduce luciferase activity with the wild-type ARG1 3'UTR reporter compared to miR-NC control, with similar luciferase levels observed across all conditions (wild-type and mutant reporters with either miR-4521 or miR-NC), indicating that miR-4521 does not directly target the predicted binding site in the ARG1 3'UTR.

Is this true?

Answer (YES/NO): NO